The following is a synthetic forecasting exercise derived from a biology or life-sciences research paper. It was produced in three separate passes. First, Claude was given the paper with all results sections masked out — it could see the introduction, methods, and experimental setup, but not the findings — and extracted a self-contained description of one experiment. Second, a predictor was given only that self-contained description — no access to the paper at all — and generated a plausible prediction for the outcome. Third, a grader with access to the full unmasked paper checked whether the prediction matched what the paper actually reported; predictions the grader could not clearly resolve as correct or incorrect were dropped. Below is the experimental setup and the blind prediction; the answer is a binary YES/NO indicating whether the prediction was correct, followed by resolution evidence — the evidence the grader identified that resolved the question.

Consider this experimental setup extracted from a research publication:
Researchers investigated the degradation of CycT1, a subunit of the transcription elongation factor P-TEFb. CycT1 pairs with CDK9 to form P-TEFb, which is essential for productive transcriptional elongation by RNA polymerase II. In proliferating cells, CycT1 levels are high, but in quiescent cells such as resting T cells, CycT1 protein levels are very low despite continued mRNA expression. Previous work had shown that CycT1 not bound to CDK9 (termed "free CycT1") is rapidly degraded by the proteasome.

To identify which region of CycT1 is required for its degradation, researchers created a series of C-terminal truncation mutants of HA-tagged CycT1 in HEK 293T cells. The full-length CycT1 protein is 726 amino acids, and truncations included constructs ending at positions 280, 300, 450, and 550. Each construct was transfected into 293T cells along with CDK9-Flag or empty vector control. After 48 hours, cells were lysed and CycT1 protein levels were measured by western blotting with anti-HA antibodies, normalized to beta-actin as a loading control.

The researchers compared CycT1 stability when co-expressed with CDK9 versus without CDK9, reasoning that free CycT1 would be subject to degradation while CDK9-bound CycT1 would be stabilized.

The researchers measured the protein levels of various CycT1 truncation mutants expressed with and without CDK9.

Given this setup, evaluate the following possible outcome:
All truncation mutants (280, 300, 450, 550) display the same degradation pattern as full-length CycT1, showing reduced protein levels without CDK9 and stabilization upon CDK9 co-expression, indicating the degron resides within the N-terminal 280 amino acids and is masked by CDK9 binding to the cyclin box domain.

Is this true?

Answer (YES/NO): YES